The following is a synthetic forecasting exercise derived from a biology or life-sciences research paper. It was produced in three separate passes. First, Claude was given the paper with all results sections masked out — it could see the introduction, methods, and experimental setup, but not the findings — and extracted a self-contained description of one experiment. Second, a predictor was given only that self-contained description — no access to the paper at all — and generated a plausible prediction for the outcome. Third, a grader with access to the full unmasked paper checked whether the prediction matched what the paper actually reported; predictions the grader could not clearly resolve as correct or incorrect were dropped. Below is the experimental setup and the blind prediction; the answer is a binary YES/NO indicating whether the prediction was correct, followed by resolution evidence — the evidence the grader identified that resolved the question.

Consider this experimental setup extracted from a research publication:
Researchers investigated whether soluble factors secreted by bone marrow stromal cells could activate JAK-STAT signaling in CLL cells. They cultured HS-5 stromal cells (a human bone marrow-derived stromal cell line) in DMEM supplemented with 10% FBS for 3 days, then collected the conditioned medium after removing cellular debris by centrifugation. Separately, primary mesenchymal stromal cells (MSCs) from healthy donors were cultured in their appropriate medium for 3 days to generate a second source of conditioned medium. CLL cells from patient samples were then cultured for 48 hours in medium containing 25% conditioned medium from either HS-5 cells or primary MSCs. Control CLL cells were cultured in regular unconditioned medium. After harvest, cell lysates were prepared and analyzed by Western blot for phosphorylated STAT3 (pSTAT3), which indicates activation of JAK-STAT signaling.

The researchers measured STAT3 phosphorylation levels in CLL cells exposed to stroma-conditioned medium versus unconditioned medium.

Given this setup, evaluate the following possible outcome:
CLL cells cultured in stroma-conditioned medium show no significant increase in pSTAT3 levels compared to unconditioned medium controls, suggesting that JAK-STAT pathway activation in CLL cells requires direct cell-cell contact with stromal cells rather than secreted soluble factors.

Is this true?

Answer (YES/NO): NO